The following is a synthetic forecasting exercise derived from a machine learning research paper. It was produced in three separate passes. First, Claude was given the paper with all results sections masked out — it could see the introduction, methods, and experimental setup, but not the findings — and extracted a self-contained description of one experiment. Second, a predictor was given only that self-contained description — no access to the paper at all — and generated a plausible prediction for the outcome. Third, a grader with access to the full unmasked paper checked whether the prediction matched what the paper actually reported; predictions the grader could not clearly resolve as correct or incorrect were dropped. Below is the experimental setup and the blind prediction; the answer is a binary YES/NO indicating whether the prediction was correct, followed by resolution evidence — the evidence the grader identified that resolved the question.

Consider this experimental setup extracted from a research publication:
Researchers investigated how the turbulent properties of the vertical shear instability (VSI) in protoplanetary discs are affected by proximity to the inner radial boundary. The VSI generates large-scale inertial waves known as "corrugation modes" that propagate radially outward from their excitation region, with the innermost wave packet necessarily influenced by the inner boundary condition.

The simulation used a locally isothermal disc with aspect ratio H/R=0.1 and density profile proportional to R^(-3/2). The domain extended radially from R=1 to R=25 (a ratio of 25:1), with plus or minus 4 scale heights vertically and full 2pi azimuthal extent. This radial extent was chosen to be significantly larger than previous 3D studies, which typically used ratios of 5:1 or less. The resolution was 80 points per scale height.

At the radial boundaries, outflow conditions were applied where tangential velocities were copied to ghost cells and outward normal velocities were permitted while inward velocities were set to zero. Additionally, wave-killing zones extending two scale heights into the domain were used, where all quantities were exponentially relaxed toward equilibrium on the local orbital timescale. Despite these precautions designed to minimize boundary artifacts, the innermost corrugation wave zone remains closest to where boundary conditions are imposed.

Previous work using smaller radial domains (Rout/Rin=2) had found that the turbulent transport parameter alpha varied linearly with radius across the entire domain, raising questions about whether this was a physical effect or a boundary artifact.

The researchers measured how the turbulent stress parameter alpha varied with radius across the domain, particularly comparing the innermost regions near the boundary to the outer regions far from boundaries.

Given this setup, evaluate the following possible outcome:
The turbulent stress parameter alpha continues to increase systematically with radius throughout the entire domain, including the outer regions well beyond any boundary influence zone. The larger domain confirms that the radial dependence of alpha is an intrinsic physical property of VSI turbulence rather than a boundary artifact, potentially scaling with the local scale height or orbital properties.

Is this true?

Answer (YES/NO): NO